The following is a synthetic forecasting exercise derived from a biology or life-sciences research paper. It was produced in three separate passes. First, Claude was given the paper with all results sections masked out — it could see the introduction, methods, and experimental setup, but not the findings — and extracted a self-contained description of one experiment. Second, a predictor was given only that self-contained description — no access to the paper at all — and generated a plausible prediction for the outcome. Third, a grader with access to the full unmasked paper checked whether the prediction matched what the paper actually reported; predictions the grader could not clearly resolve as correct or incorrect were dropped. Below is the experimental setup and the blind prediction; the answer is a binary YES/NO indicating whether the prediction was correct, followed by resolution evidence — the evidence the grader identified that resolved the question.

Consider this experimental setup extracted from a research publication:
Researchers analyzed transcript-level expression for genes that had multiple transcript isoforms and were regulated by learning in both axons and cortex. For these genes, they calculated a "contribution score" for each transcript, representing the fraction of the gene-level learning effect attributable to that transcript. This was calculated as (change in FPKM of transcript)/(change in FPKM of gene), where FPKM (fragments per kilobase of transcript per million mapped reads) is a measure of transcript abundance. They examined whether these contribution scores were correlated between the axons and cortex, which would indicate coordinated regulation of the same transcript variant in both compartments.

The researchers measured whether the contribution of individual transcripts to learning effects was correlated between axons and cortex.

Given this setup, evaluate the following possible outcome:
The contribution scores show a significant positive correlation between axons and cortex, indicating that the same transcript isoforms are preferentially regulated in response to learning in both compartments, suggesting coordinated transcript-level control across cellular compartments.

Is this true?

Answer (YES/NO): YES